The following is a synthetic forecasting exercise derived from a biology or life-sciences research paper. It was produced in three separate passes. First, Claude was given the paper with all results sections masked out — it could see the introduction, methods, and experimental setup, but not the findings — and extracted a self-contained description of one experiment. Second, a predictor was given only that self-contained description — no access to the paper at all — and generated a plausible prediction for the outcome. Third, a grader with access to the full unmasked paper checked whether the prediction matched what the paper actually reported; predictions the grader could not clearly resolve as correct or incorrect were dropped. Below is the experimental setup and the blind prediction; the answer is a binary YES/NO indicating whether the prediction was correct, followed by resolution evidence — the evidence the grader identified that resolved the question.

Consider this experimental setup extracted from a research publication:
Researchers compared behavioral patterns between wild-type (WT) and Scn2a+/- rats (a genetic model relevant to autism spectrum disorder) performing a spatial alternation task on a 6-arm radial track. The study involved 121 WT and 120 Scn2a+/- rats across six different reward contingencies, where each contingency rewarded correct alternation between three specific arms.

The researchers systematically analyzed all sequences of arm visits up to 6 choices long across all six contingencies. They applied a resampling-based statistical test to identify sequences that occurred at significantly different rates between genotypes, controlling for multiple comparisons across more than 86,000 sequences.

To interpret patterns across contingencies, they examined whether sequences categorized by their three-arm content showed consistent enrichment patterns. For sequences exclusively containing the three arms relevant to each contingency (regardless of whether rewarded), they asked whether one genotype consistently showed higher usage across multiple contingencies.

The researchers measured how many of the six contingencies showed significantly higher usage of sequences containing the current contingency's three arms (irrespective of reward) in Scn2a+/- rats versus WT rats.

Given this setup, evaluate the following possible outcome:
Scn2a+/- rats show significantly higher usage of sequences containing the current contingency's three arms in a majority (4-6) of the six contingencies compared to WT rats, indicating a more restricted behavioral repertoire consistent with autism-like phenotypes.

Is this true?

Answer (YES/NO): YES